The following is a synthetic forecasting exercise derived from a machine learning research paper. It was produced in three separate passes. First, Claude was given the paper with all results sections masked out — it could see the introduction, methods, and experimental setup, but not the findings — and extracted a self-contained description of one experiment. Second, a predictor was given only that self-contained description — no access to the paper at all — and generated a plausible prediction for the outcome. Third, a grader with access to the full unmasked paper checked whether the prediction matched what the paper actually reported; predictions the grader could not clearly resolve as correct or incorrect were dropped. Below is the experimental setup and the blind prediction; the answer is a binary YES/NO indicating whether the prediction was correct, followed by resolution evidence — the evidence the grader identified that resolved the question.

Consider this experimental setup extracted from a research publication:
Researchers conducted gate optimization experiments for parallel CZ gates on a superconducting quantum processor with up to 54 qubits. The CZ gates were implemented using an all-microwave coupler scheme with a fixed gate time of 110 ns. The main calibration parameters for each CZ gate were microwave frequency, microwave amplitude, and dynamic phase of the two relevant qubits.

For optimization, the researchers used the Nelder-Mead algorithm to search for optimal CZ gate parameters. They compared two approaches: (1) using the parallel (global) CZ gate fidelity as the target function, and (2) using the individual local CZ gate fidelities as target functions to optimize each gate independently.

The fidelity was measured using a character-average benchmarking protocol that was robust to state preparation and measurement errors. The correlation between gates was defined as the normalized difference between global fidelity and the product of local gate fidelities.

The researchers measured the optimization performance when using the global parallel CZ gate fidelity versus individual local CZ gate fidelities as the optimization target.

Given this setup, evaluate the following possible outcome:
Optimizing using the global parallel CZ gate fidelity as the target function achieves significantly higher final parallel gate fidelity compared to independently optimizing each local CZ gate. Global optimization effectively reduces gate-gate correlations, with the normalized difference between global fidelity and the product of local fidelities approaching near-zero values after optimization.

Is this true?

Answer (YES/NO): NO